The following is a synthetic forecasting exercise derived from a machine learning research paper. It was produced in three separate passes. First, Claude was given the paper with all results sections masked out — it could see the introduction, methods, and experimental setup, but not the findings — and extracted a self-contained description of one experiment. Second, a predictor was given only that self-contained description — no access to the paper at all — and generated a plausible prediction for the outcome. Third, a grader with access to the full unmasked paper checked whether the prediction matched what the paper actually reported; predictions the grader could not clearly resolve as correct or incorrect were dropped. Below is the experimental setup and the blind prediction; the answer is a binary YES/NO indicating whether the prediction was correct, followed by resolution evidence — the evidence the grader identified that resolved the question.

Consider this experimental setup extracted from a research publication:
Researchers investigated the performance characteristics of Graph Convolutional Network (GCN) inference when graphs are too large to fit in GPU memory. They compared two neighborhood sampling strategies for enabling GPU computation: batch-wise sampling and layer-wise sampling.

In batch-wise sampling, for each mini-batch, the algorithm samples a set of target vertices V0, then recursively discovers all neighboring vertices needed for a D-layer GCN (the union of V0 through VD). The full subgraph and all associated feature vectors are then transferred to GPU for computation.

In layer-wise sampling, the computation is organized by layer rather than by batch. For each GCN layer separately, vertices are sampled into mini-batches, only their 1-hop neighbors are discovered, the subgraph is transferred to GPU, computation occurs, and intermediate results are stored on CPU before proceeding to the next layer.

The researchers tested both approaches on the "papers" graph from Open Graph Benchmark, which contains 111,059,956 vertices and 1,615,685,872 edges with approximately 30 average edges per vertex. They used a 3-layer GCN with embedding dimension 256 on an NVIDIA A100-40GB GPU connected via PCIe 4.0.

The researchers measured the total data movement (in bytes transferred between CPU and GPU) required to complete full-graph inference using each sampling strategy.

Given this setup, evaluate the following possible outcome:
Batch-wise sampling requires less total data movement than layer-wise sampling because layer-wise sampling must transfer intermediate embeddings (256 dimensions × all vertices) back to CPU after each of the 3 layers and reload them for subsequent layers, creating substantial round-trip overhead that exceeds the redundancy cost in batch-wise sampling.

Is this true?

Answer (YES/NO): NO